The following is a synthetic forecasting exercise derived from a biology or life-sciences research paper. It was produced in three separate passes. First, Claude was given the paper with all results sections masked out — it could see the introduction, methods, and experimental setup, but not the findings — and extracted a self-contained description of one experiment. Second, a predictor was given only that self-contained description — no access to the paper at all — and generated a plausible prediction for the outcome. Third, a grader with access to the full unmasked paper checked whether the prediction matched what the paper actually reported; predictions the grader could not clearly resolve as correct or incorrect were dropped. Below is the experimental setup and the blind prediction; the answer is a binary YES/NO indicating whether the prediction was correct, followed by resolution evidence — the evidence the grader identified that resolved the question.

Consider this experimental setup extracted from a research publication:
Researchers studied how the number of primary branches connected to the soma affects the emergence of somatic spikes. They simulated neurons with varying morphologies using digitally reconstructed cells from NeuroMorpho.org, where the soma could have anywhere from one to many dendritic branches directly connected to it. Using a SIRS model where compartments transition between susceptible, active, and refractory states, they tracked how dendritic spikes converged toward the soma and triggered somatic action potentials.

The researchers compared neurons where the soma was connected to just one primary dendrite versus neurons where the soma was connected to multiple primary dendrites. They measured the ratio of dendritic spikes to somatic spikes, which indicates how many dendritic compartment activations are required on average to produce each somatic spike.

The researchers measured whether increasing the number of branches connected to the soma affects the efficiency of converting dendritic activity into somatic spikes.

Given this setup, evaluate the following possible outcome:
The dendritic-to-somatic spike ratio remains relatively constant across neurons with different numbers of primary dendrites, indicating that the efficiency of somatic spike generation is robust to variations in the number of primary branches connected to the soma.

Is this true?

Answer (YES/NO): NO